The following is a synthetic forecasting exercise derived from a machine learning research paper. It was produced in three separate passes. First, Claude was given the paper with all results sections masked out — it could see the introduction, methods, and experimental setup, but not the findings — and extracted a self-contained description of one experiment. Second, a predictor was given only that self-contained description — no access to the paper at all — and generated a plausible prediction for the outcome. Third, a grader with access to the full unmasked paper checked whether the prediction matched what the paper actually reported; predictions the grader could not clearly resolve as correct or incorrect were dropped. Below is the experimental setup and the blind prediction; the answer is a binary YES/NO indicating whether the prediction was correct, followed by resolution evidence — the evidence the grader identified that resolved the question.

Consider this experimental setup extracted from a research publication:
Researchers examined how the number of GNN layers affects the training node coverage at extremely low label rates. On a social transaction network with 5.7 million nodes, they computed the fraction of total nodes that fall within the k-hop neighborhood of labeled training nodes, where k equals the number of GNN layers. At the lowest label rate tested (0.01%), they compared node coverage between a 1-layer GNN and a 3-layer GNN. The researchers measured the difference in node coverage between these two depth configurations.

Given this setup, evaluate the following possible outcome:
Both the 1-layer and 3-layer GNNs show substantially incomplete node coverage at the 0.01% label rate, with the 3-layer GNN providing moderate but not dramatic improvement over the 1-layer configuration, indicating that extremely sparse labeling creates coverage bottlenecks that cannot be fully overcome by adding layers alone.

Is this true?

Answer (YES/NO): NO